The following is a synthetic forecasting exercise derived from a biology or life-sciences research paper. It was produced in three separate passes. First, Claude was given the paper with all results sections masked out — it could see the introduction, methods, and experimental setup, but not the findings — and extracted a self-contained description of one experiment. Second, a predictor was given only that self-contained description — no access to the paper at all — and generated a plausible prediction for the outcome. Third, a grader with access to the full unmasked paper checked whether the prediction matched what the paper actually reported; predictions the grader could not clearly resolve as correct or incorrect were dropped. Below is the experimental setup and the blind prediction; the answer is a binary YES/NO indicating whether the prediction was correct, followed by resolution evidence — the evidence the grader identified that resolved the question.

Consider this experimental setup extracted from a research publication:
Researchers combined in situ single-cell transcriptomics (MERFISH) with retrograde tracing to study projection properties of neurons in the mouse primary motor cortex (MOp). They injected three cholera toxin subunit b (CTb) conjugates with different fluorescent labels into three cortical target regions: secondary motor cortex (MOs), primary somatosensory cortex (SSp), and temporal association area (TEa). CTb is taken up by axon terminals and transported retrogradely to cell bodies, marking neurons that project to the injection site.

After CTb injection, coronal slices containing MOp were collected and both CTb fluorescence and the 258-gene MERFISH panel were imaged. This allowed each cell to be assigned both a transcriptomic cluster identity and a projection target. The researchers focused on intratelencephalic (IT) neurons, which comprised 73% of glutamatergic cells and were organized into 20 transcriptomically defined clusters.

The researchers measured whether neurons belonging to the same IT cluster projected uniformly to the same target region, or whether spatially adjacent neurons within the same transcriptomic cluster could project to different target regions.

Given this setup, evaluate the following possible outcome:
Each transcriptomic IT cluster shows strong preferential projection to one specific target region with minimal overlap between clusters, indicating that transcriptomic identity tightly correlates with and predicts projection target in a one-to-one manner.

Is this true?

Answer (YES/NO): NO